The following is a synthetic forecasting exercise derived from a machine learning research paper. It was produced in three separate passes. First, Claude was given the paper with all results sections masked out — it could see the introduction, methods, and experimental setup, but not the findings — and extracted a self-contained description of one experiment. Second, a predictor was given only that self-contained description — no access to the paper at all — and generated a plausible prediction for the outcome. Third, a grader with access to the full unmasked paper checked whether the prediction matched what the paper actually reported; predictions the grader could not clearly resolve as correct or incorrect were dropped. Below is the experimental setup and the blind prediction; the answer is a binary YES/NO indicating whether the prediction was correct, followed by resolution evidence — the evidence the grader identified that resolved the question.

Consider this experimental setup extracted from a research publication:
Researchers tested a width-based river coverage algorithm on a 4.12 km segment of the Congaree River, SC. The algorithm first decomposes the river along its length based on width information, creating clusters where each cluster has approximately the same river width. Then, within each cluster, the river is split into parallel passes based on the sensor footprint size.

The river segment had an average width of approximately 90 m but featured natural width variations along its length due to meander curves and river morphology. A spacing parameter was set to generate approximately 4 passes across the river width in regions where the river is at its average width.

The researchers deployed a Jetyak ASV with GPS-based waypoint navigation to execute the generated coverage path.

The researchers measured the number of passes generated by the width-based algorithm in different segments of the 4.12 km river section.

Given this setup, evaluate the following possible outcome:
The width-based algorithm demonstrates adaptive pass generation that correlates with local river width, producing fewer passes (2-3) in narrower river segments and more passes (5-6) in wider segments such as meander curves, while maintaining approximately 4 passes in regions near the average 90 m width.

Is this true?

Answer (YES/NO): NO